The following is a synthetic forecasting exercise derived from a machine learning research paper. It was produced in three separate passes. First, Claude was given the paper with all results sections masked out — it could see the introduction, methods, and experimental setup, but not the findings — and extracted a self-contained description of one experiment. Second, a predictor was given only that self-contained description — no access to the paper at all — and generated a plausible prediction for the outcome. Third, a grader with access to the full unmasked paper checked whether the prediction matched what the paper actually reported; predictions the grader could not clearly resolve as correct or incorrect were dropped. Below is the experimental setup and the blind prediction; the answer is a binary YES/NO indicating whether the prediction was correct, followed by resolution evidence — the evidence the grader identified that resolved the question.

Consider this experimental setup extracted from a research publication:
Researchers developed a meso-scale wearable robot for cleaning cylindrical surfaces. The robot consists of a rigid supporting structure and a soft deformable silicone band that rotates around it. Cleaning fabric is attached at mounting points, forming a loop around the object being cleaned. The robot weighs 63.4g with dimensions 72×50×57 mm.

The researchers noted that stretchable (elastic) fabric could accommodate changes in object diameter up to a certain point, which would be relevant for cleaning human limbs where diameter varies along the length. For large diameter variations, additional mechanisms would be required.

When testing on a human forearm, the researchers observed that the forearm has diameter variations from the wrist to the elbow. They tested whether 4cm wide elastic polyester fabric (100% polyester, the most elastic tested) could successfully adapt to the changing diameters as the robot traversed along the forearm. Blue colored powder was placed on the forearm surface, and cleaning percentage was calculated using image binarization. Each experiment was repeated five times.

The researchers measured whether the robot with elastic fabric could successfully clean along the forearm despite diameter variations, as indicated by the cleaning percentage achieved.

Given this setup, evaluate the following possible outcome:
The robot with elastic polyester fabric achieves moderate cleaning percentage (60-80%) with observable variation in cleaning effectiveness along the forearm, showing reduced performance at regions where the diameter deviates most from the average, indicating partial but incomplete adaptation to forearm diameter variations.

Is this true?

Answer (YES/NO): NO